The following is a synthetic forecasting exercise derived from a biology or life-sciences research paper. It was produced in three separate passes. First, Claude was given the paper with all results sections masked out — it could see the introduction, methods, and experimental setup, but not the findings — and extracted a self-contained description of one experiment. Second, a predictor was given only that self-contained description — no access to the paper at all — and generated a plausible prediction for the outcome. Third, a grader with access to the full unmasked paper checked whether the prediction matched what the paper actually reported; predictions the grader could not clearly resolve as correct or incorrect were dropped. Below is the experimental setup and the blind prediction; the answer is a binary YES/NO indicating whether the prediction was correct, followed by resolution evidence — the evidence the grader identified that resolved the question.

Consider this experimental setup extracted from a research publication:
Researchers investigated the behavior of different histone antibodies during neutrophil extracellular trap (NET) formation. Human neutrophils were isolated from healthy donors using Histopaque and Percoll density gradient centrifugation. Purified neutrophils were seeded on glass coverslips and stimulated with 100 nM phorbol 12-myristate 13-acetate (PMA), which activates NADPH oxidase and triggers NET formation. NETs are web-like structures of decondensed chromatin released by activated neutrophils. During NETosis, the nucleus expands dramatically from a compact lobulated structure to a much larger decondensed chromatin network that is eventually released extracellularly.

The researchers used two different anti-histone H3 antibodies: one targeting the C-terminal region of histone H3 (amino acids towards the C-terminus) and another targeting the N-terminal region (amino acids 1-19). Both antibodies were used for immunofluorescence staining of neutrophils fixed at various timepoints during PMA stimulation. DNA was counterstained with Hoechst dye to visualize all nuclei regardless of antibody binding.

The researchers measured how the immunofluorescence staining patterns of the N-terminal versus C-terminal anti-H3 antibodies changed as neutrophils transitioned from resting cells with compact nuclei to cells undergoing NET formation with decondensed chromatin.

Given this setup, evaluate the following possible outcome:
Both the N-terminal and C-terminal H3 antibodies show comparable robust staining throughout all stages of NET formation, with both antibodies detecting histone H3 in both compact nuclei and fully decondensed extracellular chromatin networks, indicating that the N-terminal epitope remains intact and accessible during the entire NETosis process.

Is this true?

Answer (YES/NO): NO